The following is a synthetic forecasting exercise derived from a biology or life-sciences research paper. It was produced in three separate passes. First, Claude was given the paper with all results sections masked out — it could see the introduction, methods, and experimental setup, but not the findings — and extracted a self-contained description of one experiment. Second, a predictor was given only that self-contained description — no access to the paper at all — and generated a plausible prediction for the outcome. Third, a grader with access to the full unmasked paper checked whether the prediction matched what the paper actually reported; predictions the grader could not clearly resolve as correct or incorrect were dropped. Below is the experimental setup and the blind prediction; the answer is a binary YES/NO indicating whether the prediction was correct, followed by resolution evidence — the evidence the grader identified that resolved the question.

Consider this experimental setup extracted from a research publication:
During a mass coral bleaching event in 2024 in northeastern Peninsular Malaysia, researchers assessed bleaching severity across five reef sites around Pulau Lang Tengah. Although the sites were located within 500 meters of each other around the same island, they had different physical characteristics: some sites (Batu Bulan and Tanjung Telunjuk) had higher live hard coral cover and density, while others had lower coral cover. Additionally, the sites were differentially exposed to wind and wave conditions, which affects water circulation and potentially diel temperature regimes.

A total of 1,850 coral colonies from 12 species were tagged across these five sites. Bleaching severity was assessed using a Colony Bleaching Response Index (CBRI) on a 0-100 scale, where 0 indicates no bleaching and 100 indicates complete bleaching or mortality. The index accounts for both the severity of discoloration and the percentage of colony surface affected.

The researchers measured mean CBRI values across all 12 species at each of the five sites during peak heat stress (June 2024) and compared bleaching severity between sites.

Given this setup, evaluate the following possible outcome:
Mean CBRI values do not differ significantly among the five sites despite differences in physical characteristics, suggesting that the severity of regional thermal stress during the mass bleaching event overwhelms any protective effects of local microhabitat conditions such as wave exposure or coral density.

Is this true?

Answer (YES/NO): YES